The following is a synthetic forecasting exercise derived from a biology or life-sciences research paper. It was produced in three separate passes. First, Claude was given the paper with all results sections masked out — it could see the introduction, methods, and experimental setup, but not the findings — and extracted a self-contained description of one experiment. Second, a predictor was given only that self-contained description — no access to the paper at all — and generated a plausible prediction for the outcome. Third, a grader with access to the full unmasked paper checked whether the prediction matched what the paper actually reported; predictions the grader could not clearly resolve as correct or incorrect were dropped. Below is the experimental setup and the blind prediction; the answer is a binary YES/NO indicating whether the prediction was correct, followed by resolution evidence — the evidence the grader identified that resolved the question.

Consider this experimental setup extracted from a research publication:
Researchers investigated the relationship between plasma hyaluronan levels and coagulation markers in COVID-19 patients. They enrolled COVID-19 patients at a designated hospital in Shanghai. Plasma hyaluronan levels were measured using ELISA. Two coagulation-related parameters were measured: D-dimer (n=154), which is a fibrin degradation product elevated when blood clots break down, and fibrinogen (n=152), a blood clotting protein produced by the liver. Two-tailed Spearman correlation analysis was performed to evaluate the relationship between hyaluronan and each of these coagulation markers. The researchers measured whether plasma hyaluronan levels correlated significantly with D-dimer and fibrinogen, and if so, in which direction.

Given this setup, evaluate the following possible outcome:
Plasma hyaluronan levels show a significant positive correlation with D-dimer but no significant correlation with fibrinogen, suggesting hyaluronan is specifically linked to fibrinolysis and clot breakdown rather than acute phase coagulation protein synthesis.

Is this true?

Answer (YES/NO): NO